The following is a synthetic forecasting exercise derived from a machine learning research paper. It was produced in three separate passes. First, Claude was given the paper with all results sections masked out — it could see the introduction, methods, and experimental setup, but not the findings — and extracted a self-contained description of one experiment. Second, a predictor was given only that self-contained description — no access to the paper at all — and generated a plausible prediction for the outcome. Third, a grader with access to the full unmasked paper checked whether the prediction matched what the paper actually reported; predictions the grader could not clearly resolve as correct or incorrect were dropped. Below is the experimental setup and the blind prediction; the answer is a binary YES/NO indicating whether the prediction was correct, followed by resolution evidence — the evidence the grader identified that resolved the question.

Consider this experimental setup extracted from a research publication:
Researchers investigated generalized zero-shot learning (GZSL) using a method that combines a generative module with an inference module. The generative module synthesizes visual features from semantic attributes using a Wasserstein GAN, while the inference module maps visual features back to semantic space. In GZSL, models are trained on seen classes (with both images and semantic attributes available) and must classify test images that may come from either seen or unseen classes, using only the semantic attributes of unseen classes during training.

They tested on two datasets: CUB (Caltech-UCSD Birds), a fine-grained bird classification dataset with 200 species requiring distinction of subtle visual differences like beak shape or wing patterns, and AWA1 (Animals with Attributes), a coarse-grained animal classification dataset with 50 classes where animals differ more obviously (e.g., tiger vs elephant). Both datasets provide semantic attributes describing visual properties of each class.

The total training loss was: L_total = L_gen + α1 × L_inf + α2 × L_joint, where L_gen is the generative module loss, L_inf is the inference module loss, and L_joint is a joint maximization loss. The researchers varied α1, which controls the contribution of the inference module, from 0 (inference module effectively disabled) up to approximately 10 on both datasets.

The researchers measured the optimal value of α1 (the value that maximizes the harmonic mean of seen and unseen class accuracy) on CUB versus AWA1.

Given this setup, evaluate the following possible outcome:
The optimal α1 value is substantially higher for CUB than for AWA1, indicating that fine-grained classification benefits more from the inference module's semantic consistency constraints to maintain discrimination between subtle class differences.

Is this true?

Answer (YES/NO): NO